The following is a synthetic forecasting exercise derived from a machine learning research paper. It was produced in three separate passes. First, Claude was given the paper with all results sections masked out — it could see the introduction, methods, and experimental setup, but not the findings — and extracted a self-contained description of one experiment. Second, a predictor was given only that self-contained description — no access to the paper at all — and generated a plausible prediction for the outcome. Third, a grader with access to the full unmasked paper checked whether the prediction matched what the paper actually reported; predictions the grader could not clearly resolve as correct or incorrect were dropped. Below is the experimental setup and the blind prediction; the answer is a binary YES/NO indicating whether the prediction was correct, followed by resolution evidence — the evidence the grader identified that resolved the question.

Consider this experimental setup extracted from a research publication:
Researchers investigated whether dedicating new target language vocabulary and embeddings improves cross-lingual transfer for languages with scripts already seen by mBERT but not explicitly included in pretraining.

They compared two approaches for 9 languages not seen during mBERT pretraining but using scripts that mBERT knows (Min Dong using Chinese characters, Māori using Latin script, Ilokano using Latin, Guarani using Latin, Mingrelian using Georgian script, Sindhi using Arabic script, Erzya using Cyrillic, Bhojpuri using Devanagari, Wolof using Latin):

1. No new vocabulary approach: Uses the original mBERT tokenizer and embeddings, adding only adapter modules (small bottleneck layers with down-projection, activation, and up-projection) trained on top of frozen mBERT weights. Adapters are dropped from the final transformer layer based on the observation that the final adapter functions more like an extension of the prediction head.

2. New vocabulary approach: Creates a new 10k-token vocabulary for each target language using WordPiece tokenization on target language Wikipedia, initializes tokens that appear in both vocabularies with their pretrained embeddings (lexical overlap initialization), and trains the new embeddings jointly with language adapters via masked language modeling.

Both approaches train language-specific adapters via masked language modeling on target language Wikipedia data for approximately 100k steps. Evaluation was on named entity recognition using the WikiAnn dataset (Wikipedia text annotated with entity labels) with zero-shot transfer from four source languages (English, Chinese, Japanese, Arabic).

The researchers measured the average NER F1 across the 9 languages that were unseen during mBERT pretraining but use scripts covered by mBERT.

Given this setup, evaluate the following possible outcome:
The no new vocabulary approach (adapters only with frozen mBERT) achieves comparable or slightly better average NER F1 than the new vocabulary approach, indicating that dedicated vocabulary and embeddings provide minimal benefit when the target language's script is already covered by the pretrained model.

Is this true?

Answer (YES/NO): YES